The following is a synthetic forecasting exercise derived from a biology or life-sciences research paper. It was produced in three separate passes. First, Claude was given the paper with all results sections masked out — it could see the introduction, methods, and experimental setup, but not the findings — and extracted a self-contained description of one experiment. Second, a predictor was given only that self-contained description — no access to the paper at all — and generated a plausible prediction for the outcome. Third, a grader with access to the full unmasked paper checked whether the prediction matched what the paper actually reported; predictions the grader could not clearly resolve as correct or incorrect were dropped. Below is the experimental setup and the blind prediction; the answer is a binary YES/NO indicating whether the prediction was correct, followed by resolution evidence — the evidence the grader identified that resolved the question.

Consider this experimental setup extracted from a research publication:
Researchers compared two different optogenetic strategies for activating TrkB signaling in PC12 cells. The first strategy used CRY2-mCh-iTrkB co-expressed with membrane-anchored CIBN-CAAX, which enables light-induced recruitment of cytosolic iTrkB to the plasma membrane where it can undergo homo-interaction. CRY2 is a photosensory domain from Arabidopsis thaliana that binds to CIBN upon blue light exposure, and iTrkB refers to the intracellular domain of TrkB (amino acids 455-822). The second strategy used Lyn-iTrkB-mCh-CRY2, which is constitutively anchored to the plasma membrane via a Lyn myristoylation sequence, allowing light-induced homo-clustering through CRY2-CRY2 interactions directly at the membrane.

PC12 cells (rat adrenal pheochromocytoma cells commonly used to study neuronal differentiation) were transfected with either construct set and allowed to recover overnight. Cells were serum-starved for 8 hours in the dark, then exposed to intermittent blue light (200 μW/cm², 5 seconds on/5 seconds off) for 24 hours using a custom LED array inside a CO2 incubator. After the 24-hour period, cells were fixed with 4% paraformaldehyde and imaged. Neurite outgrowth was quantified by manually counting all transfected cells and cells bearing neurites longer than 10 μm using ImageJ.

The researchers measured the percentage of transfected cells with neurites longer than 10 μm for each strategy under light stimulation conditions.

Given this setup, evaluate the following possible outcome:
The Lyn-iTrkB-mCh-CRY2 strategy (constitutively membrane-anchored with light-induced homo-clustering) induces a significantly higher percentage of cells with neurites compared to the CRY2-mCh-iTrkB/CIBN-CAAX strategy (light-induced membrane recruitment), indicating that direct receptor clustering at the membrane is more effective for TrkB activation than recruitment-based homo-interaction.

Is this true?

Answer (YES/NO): NO